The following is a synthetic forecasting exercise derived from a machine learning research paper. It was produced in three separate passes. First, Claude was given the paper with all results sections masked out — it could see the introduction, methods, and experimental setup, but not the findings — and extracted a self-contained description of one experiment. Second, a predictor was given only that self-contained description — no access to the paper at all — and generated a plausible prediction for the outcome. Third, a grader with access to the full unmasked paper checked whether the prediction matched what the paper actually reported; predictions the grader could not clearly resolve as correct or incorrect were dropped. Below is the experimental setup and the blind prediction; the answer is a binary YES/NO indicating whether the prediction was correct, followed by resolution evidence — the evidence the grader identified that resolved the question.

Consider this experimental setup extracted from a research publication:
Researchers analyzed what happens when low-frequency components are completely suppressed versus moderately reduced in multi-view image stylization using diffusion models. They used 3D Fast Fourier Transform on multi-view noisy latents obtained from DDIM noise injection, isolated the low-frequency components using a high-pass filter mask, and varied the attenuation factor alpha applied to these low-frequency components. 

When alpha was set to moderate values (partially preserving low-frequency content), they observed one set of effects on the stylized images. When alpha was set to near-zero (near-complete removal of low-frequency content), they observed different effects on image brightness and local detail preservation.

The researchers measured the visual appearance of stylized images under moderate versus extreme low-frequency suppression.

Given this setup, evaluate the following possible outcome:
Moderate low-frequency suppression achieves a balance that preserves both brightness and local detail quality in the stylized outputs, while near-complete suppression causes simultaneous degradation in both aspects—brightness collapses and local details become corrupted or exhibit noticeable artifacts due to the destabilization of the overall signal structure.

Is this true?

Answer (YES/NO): NO